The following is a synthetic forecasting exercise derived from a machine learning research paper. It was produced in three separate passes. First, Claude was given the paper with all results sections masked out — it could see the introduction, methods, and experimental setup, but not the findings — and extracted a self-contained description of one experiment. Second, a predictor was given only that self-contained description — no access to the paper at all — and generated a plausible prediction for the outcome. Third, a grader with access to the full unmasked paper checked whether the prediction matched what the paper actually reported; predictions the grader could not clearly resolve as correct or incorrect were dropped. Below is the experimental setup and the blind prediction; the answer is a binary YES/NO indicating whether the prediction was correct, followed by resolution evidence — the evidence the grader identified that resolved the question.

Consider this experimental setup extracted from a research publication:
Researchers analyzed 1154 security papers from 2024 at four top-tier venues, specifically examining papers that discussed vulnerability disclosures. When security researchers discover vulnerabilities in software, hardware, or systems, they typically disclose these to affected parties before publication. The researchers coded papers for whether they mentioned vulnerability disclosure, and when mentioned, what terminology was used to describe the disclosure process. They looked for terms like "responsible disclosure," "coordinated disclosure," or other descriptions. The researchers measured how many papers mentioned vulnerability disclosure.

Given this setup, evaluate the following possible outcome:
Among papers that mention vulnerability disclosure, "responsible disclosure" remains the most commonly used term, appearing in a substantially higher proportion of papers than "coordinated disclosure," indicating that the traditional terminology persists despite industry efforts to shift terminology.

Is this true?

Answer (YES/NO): YES